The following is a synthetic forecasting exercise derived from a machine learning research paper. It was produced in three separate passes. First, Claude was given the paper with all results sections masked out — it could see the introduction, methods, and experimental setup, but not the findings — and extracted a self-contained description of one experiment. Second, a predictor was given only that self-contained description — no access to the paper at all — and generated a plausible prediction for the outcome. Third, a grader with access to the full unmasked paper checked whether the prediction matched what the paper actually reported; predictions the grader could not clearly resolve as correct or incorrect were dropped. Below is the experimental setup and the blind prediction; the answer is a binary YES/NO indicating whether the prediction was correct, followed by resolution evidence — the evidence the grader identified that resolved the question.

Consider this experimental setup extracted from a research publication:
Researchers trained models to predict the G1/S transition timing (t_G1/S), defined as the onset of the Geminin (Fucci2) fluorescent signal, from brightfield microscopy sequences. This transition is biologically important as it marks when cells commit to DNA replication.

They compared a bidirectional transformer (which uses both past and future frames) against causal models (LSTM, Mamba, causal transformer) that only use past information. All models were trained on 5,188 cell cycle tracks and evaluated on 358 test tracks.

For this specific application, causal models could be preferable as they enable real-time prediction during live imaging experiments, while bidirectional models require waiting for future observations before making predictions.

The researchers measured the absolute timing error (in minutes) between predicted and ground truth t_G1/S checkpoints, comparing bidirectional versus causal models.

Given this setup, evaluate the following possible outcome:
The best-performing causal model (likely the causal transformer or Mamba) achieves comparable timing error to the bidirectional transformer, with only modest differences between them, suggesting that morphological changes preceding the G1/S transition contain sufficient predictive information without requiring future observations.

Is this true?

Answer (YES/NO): NO